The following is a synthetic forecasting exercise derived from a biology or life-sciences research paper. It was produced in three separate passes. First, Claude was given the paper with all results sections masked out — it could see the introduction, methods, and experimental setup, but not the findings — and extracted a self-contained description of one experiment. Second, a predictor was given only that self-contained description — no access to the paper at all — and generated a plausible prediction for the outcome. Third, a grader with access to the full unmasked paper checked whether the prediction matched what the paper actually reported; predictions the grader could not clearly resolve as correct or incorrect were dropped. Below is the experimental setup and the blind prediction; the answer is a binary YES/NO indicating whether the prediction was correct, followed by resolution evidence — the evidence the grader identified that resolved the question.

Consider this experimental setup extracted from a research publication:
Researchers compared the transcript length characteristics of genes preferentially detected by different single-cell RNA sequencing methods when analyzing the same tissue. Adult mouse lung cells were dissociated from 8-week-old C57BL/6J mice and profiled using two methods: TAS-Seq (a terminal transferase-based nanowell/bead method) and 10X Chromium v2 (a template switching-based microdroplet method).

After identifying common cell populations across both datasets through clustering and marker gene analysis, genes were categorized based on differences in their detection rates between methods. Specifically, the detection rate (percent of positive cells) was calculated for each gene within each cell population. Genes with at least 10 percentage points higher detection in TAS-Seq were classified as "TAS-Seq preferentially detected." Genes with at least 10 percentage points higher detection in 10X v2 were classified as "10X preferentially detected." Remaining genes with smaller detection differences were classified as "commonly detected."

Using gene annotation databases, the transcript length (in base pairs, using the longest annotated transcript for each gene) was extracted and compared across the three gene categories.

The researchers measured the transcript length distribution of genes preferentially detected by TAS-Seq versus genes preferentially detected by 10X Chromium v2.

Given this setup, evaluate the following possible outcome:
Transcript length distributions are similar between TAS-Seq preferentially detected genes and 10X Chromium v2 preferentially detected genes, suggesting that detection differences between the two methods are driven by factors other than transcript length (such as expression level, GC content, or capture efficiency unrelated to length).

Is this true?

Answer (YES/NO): NO